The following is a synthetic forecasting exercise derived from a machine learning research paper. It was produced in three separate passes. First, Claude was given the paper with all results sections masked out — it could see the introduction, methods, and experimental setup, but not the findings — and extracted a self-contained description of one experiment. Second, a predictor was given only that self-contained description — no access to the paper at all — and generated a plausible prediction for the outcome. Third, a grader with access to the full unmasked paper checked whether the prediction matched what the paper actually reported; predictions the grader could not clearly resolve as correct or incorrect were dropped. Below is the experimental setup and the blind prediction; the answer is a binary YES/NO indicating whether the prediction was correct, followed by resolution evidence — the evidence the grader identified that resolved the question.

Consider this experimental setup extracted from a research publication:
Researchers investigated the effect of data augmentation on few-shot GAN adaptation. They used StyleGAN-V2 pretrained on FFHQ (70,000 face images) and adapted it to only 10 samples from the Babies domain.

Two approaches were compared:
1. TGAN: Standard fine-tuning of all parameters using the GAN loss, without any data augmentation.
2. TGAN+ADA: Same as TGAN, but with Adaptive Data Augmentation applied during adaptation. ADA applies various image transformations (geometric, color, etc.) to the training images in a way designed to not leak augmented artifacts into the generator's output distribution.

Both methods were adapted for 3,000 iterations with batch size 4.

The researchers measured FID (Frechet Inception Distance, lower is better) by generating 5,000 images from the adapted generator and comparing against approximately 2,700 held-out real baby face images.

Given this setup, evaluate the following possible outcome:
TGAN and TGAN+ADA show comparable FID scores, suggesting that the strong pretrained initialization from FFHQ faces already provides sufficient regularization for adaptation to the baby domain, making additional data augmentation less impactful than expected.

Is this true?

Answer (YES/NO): YES